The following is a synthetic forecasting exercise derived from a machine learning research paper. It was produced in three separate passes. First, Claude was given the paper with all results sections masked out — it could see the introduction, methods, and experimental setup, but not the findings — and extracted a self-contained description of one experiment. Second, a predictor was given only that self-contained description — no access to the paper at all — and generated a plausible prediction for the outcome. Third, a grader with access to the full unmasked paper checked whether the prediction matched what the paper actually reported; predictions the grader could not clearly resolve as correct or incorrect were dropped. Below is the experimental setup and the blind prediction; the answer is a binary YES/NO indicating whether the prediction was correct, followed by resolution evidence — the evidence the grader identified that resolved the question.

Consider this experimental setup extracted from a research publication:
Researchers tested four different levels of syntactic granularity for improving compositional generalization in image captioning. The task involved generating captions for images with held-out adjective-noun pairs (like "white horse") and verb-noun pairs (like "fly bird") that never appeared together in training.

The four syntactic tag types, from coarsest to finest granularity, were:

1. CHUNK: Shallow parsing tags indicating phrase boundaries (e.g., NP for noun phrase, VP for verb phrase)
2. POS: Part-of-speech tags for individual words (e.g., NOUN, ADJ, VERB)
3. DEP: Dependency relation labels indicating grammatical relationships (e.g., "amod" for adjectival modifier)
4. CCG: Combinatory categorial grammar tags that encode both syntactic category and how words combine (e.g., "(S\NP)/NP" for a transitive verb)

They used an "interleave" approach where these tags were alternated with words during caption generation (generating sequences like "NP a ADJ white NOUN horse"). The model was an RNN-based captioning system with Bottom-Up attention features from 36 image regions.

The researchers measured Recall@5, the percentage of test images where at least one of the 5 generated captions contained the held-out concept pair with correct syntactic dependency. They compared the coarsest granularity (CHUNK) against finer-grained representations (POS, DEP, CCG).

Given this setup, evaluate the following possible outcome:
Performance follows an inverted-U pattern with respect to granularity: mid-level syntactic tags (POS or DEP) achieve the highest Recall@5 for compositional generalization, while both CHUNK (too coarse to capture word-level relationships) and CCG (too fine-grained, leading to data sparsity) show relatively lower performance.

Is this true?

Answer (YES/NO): NO